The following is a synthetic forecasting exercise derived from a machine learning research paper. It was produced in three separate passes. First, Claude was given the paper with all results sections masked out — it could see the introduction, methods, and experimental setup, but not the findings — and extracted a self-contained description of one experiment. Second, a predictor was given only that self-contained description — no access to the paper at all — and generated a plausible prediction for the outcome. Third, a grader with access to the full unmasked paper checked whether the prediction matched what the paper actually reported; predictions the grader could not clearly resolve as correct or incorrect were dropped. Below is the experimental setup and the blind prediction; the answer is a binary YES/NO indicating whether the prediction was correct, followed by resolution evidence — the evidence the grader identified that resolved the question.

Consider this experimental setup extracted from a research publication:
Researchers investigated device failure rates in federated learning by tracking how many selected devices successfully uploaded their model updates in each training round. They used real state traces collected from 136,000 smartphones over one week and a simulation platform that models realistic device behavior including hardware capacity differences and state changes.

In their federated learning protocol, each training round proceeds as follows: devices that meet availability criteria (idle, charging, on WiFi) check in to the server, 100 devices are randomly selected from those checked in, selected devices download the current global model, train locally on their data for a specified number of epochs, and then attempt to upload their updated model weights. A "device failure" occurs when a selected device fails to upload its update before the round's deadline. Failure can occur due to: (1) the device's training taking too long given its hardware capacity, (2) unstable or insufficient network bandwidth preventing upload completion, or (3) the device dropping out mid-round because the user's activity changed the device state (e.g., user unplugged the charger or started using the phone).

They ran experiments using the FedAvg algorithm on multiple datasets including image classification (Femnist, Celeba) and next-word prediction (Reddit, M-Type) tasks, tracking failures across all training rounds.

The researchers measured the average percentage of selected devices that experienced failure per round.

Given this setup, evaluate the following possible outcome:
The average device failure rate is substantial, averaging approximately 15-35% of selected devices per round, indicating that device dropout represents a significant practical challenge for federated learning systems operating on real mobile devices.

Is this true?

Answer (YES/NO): NO